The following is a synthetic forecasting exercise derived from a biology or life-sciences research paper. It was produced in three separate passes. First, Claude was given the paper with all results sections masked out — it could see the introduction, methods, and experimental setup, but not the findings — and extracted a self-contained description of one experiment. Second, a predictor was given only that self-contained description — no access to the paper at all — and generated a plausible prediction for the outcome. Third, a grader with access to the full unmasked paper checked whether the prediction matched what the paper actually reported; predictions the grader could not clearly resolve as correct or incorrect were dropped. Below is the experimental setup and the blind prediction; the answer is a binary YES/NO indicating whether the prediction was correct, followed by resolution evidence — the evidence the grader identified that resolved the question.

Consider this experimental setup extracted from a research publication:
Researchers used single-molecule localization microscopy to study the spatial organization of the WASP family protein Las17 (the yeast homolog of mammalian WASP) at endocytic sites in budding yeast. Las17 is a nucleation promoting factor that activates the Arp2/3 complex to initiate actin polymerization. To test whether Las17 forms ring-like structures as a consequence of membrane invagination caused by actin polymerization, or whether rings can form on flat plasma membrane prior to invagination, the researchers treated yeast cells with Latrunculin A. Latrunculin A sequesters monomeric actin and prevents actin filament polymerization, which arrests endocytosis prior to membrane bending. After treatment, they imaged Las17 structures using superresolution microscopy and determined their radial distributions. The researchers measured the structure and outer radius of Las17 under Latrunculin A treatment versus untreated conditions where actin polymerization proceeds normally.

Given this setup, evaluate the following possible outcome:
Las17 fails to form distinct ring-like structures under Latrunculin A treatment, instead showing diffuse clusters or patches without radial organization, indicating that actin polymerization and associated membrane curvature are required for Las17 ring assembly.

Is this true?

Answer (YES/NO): NO